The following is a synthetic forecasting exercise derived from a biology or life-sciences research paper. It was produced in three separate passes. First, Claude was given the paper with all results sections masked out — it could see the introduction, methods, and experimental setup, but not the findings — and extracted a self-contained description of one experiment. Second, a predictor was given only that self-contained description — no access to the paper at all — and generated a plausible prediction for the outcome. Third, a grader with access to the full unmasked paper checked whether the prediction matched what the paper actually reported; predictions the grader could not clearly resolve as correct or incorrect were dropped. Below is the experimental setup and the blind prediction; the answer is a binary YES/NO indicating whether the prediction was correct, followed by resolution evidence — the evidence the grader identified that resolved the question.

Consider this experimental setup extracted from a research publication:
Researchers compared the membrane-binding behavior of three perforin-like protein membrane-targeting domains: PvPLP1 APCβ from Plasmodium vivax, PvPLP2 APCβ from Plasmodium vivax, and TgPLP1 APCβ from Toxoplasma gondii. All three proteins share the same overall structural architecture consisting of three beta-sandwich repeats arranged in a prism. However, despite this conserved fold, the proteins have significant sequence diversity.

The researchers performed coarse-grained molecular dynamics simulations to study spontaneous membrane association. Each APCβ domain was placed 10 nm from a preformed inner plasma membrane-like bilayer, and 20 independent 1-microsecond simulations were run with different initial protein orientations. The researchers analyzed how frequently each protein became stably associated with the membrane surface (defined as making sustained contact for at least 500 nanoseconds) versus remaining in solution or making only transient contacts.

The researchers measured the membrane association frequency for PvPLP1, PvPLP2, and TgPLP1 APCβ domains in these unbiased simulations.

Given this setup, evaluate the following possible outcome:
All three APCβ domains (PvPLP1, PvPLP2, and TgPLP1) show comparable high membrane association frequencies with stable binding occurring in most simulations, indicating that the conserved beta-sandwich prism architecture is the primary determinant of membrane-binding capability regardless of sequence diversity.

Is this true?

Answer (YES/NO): NO